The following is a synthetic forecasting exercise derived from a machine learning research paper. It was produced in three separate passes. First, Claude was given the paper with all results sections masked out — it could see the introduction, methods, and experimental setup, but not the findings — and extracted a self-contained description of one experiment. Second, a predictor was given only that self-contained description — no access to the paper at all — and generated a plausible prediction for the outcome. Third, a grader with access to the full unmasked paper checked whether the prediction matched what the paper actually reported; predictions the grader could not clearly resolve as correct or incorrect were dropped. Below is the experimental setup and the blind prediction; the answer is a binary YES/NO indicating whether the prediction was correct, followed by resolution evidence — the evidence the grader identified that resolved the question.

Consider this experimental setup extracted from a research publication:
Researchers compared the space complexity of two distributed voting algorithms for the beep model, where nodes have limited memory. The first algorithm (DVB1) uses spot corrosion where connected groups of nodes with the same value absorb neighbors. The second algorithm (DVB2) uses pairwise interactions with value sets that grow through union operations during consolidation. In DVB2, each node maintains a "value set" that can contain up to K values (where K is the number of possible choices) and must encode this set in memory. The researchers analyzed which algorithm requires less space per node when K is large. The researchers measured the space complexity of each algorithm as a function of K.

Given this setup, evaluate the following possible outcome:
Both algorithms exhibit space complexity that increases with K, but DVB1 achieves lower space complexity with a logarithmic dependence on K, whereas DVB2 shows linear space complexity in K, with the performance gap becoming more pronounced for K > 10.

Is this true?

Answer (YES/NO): NO